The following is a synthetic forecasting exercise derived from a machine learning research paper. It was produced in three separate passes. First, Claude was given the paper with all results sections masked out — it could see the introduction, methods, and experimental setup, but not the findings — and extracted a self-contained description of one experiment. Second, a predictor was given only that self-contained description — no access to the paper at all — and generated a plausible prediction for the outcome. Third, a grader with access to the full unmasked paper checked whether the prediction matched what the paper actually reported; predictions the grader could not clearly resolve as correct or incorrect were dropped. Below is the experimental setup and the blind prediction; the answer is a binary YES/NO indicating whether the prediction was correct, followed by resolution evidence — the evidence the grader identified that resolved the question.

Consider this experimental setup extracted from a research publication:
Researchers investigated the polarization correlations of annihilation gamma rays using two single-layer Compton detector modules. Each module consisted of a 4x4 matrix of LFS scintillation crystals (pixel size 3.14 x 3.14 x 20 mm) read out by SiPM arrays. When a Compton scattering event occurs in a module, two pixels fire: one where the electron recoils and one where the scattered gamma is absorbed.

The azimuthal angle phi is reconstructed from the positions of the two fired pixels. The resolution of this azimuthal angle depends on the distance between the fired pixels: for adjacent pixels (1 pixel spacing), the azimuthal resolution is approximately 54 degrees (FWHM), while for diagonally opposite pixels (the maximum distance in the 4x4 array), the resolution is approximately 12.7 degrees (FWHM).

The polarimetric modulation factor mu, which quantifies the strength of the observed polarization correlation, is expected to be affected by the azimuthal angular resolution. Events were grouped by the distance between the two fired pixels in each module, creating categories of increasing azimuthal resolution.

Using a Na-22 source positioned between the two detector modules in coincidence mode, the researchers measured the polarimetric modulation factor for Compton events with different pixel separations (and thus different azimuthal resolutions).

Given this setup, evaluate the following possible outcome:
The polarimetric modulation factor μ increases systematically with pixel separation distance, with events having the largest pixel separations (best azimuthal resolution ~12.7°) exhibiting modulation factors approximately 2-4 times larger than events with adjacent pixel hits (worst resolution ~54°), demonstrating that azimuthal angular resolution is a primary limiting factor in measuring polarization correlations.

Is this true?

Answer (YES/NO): NO